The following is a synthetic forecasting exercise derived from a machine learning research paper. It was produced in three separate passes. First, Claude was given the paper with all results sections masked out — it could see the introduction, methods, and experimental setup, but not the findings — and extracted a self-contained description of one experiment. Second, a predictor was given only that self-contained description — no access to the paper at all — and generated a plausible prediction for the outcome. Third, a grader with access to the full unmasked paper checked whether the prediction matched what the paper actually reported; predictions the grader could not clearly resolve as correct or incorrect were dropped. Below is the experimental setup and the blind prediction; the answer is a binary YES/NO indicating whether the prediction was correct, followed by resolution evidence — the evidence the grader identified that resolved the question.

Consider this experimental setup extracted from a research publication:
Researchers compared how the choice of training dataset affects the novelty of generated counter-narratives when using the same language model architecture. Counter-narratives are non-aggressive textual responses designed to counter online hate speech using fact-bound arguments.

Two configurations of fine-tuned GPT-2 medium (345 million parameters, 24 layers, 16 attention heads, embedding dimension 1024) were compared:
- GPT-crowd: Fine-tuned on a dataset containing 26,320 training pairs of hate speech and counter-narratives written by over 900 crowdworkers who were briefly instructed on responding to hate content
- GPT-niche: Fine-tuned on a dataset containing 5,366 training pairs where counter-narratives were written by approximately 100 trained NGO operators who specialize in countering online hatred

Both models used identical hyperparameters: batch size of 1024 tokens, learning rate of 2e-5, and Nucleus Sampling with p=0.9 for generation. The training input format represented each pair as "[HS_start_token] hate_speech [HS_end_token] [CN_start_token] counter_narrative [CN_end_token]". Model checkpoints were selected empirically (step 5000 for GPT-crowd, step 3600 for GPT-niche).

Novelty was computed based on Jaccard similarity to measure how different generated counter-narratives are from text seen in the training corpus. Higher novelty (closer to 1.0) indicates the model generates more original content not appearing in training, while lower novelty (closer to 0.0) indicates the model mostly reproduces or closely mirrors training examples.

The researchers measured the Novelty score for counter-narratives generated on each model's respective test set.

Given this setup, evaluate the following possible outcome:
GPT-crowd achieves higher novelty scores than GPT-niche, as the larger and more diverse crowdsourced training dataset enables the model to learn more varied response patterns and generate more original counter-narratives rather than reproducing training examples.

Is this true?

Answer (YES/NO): NO